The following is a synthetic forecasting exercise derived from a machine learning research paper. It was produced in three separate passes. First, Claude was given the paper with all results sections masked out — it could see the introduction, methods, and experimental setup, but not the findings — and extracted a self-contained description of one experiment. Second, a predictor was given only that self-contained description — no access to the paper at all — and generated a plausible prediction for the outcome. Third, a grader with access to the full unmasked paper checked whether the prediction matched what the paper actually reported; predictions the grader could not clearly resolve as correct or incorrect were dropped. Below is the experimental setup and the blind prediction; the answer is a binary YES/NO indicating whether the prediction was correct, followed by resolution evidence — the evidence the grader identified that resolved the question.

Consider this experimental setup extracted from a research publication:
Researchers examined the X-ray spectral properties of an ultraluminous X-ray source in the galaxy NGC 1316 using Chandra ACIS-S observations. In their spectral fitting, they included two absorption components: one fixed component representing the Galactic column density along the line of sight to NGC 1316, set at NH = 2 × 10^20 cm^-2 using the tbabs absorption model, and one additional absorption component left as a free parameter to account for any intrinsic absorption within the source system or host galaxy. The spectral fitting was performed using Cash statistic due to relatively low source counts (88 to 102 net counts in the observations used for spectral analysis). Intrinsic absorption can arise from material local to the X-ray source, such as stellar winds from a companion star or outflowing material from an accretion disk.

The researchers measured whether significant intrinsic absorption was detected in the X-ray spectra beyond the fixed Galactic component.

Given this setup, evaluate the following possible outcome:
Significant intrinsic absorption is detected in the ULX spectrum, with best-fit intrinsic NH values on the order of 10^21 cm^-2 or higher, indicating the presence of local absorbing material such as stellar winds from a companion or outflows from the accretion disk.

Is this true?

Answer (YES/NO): NO